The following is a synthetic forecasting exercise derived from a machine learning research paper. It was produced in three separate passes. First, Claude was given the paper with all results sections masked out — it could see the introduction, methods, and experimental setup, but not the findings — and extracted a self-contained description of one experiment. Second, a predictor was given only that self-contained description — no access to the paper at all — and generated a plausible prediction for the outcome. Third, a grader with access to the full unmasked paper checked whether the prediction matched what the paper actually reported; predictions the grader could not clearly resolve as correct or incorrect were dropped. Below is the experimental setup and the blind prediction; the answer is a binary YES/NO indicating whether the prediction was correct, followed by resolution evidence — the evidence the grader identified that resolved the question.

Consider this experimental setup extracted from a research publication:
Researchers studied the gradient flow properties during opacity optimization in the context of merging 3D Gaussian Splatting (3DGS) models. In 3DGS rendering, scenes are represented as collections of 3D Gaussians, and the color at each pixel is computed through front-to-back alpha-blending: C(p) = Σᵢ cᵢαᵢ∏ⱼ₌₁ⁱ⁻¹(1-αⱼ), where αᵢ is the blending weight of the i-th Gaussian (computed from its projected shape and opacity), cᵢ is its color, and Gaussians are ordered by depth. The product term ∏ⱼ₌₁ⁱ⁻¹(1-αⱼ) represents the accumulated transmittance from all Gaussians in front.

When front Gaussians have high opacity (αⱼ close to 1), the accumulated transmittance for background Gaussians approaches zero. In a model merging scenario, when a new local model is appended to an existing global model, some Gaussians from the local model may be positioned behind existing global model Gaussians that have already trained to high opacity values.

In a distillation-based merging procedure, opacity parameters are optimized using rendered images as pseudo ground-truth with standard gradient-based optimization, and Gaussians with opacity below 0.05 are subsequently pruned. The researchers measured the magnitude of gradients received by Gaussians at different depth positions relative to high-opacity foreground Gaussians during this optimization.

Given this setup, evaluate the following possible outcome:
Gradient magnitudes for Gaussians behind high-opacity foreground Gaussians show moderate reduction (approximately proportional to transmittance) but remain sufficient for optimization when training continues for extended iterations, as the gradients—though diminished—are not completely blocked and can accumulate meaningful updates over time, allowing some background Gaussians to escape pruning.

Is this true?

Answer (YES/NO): NO